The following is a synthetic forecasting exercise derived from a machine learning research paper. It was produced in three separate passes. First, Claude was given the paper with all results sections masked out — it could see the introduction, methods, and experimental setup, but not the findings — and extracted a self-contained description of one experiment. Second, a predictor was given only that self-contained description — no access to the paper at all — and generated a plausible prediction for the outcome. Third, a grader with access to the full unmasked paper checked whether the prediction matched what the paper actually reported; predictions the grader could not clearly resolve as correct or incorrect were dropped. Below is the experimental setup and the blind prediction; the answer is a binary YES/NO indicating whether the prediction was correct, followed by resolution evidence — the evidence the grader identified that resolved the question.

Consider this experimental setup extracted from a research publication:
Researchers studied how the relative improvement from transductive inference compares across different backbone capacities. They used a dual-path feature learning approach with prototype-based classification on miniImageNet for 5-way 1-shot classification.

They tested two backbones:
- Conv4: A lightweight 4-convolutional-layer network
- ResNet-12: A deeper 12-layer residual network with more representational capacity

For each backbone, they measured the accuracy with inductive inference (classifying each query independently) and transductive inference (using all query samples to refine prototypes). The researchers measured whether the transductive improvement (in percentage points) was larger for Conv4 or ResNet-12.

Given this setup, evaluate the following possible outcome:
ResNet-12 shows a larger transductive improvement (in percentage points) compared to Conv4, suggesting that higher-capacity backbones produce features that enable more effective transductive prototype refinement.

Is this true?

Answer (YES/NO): YES